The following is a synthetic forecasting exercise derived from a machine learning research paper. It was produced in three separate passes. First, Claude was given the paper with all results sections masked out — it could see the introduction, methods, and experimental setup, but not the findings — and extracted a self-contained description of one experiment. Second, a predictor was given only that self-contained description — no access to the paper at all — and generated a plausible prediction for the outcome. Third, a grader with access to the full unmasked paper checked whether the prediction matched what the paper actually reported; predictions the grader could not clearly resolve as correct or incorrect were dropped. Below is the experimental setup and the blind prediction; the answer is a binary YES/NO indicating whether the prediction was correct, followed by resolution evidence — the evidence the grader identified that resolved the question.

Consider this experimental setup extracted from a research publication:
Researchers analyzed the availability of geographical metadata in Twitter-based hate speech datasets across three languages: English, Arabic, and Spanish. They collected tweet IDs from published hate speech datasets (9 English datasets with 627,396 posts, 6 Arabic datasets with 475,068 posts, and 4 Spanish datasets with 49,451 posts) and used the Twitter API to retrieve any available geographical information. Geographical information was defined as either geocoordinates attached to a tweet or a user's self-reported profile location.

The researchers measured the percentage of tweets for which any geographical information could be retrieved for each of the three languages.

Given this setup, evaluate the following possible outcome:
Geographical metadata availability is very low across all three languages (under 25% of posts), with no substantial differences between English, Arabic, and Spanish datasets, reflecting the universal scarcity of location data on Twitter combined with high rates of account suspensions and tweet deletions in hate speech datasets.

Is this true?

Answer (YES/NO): NO